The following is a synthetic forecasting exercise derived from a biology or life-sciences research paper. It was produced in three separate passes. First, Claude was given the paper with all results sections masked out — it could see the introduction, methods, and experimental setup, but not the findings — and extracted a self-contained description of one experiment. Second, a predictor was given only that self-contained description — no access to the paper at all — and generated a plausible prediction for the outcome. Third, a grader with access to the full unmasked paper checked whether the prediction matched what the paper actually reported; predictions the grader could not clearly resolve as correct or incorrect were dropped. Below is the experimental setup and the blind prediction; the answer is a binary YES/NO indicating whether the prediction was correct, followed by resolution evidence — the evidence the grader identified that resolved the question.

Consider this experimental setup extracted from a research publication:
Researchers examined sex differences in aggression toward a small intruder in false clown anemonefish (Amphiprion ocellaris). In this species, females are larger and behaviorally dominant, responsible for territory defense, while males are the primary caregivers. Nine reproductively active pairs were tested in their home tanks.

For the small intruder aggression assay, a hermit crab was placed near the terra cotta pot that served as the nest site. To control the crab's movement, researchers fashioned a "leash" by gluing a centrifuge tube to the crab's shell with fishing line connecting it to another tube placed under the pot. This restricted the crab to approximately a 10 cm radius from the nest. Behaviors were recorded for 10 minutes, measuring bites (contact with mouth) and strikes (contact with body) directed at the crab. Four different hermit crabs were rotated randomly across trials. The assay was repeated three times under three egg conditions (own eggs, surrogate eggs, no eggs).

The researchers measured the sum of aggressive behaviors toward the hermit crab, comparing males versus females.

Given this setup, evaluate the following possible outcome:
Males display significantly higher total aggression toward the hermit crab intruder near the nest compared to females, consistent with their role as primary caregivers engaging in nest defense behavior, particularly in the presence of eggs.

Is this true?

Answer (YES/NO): NO